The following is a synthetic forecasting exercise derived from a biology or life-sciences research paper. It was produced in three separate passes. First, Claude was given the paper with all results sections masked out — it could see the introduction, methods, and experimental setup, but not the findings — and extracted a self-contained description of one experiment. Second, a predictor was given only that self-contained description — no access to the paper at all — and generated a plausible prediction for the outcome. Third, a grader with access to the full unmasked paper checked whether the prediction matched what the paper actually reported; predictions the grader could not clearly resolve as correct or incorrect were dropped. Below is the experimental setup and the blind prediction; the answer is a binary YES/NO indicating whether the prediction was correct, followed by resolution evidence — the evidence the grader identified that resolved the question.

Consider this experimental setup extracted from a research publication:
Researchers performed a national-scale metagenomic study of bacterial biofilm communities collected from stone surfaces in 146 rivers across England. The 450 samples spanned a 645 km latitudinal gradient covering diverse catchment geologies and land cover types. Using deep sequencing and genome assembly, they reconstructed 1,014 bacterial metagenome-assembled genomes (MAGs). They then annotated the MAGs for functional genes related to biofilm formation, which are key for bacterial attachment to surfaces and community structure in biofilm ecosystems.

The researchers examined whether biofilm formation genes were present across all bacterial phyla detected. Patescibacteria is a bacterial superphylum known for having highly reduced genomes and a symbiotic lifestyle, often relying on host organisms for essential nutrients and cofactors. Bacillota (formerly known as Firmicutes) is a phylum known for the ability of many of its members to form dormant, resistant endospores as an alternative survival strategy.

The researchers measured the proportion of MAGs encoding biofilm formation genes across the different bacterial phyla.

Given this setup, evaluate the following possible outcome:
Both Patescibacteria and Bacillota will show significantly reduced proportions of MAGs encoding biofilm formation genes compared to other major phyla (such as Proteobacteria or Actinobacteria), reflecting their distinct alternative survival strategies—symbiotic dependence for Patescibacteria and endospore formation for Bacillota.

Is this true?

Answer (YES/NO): YES